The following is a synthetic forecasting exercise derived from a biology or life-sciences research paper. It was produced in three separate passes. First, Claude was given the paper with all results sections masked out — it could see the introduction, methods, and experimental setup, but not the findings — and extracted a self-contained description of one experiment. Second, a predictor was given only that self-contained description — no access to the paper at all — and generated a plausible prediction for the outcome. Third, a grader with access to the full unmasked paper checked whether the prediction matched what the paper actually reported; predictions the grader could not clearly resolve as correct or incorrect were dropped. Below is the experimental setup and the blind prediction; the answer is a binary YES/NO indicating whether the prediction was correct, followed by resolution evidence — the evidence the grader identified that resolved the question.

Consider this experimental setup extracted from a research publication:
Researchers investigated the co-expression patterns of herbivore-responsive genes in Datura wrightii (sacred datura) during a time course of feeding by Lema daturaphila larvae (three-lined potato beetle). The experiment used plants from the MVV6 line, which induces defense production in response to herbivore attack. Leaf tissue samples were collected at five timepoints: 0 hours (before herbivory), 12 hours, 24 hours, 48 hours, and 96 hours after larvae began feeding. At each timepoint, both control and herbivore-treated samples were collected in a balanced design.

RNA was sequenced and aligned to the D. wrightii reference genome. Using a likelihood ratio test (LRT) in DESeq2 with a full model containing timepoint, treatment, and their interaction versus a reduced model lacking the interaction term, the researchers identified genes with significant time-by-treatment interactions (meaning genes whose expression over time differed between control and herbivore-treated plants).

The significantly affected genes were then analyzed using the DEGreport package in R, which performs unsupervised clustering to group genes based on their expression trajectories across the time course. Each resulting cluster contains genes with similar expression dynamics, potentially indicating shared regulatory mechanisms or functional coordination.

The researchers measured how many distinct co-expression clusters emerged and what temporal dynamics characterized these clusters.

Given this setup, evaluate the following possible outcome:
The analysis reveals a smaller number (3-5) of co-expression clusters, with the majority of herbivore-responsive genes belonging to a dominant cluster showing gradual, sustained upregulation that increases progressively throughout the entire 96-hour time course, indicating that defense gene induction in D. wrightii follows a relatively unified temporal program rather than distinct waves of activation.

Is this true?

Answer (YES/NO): NO